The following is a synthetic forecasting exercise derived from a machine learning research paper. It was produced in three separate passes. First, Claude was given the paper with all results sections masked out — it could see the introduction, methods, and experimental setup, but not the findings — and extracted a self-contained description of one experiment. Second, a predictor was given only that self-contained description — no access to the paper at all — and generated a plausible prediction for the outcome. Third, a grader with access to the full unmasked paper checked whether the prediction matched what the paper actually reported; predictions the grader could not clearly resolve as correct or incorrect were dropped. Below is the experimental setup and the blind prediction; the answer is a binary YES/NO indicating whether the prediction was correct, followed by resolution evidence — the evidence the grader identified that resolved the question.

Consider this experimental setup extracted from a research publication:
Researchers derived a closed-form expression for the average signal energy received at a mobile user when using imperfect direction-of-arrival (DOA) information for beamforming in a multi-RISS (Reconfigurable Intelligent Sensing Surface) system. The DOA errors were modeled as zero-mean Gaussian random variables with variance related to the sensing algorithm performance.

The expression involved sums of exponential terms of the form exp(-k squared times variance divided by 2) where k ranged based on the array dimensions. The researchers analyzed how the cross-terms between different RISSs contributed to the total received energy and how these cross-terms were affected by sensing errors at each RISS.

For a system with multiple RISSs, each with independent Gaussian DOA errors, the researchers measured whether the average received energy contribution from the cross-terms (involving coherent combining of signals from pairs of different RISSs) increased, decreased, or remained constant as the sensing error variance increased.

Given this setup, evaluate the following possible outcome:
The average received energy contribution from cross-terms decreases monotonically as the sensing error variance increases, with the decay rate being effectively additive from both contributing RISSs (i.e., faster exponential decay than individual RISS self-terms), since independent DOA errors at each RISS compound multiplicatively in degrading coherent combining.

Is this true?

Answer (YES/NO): YES